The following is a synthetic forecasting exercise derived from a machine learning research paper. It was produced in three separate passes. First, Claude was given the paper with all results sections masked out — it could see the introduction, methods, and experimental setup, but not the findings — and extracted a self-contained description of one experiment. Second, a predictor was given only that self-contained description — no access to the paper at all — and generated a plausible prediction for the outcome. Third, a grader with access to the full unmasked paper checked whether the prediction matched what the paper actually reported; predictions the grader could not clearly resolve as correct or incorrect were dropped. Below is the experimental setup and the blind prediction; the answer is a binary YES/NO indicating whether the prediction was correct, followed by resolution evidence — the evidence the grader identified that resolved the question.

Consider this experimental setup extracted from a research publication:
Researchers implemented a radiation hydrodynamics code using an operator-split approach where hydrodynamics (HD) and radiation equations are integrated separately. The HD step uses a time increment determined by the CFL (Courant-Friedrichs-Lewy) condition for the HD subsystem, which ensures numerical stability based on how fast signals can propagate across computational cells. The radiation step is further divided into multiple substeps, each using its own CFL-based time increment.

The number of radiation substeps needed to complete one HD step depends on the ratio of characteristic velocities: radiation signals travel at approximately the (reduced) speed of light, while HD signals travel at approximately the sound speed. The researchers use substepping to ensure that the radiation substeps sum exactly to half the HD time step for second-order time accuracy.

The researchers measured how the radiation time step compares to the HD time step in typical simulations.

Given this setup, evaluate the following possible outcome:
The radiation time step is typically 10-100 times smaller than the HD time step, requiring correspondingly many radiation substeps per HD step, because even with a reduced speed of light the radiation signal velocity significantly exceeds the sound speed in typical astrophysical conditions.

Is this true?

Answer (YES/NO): NO